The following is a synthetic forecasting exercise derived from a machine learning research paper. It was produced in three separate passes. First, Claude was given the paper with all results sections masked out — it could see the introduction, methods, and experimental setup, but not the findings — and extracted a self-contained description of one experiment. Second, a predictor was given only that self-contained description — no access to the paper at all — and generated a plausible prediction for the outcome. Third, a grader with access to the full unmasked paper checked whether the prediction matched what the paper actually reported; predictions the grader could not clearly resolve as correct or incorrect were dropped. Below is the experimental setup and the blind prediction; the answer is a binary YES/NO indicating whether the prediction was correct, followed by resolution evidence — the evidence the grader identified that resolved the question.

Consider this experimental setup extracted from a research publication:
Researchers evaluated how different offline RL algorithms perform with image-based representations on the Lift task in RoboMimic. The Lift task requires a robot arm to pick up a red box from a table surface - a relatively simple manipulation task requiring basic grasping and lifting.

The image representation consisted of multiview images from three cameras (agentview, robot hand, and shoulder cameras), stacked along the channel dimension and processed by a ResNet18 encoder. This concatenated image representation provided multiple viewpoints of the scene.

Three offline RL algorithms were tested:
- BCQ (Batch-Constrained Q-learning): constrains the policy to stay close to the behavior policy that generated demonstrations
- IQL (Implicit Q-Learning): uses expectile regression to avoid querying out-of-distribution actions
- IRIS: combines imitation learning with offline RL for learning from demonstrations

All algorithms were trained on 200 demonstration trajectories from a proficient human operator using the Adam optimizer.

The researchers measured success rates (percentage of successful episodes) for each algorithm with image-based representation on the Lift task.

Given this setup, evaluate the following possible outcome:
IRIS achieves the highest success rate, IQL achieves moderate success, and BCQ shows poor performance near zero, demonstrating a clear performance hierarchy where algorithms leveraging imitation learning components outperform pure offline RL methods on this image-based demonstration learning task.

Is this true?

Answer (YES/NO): NO